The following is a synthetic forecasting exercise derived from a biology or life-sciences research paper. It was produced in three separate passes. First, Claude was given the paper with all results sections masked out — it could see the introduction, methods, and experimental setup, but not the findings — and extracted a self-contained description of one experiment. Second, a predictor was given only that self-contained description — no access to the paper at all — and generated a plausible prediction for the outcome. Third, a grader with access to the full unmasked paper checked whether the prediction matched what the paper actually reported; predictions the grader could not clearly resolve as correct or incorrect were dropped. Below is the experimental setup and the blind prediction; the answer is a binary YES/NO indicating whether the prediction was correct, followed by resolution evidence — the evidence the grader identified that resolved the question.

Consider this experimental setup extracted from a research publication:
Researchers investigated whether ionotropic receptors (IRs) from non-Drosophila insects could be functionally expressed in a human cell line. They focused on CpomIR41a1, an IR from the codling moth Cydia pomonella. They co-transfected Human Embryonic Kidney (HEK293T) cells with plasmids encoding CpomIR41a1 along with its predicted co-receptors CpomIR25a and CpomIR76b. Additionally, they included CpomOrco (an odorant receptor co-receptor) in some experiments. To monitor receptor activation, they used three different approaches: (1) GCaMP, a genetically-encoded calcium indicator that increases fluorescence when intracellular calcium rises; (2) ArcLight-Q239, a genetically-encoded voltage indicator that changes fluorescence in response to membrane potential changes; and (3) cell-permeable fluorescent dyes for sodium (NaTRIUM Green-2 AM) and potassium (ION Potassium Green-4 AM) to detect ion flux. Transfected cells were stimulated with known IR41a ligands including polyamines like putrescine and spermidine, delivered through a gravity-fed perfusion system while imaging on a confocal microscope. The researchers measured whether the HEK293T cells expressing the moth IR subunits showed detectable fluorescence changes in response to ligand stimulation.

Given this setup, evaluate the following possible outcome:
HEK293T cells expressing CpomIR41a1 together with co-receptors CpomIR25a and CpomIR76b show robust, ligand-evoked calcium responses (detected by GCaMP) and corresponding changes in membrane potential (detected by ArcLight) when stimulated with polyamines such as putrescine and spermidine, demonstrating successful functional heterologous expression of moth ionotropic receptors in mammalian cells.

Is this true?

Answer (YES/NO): NO